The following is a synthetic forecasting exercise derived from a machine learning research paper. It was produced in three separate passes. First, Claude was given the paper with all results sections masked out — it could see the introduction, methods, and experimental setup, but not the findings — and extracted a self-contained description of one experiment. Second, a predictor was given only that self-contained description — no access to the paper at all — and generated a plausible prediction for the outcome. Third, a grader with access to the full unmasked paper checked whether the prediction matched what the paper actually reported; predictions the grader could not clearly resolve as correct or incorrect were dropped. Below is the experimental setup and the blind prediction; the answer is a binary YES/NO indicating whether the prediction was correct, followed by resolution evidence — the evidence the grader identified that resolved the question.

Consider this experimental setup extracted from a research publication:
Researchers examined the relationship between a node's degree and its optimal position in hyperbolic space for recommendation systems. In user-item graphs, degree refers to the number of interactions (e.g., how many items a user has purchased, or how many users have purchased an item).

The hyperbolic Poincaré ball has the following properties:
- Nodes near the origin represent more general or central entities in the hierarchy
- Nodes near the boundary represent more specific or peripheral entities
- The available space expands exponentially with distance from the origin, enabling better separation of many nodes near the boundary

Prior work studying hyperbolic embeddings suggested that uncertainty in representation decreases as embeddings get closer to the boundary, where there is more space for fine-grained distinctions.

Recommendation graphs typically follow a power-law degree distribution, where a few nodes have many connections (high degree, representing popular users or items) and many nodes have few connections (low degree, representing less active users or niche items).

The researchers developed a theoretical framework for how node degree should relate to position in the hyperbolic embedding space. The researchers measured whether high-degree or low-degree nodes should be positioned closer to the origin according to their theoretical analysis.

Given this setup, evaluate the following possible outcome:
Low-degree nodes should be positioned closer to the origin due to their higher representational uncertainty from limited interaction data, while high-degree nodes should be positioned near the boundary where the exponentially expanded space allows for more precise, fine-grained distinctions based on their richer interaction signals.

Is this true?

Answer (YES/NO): NO